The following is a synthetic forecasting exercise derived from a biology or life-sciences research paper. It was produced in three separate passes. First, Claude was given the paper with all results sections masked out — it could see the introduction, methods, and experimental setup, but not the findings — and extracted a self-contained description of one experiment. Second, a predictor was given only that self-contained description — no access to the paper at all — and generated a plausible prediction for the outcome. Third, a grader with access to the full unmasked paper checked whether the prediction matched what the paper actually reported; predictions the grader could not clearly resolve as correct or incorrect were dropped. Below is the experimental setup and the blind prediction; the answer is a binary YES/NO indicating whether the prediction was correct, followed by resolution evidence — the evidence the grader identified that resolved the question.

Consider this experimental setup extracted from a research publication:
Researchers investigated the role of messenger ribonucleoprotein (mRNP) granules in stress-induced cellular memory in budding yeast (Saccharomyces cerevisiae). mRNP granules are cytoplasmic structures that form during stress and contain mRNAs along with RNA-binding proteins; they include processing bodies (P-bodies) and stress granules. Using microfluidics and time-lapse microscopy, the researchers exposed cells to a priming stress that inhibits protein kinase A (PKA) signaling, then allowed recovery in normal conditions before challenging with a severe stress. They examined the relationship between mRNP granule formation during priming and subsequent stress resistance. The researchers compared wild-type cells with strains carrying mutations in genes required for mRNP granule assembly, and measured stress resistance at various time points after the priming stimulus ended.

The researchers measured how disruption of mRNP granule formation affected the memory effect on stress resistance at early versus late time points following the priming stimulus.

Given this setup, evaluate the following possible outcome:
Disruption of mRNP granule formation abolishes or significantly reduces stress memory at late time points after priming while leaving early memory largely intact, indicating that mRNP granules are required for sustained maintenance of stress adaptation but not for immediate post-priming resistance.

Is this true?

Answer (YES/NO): YES